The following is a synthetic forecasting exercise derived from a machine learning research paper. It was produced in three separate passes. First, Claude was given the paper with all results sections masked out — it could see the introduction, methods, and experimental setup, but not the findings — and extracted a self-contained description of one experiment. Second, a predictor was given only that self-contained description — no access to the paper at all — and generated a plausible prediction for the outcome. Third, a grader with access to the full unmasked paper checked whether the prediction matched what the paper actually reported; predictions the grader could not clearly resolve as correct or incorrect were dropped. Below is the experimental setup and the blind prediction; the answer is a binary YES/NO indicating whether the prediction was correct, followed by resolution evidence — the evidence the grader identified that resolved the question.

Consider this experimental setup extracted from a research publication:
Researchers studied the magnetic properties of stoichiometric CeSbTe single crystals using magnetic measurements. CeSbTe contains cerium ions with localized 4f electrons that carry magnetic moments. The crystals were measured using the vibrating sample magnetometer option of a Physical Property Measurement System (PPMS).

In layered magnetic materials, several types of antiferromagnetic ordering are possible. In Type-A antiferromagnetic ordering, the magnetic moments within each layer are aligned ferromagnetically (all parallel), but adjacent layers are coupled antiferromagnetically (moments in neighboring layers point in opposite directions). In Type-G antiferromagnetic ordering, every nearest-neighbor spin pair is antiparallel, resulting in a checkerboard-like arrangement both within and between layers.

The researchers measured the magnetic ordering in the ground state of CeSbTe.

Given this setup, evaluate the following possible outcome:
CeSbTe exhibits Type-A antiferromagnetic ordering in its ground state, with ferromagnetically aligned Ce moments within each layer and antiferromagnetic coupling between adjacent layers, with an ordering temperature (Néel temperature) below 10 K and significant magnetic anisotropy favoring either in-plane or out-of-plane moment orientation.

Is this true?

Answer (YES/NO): YES